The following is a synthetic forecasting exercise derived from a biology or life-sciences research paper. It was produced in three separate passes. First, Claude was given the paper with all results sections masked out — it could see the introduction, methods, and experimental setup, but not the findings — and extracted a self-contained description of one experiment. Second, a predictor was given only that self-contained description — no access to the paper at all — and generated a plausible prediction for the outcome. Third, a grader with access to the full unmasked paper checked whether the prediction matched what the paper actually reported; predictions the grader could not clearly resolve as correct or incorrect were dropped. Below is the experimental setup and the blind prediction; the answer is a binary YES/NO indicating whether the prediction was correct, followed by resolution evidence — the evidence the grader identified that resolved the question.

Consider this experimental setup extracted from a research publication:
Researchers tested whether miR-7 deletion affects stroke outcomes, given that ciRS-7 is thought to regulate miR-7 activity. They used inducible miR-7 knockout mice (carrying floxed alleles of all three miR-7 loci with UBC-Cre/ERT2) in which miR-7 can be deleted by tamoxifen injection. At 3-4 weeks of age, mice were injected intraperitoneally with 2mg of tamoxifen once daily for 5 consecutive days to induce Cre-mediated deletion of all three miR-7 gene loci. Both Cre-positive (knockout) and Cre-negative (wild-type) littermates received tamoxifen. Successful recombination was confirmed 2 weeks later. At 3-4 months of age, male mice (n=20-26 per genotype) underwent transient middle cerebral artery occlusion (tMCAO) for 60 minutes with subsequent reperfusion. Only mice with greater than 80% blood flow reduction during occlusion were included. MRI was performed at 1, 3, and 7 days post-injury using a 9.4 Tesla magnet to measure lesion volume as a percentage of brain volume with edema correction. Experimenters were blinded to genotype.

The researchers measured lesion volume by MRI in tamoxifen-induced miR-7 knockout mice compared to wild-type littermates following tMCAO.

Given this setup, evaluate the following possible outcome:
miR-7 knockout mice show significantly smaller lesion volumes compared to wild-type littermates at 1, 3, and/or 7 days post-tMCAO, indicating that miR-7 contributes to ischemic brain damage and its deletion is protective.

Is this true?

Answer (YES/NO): NO